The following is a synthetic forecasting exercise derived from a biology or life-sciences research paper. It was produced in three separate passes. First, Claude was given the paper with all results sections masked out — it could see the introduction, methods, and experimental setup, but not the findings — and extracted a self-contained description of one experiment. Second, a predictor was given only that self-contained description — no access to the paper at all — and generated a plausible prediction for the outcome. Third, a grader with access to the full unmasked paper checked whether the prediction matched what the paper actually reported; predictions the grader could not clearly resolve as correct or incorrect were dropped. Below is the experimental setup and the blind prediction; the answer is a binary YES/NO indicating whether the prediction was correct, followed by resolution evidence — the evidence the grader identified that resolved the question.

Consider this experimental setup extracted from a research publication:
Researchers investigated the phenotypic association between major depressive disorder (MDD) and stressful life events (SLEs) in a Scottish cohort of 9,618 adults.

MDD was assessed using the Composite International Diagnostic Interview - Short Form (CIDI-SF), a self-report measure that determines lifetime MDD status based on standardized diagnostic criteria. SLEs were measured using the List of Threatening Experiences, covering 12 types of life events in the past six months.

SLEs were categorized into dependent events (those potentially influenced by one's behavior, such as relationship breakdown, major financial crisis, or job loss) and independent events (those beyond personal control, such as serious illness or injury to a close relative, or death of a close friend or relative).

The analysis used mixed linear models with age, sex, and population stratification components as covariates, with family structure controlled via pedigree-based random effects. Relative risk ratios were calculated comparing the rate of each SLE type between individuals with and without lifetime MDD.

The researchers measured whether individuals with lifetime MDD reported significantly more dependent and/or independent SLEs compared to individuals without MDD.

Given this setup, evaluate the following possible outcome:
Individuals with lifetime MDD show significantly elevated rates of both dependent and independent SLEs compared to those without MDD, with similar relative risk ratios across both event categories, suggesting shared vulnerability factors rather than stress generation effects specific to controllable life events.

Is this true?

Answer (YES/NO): NO